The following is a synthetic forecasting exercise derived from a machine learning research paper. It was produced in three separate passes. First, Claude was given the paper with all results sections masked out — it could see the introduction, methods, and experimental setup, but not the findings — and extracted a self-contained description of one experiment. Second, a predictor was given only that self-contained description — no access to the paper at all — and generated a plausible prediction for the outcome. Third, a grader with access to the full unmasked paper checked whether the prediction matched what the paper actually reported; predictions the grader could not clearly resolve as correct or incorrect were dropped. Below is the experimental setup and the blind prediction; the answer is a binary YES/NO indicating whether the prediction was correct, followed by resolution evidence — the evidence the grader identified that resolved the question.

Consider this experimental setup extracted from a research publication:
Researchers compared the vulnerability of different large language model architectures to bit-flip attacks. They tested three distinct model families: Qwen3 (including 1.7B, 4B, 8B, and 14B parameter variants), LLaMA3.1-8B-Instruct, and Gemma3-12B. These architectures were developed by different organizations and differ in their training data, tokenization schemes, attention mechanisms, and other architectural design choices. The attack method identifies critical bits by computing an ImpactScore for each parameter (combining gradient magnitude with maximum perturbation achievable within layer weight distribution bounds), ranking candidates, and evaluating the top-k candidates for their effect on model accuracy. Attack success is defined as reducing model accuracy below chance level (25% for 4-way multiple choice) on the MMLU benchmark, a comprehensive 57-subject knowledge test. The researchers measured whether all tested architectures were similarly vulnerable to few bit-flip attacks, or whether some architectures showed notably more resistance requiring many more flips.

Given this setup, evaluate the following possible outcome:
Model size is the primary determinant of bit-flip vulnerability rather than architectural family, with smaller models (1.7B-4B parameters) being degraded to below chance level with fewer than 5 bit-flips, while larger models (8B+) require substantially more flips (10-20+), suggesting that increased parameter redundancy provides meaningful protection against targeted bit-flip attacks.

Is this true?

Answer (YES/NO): NO